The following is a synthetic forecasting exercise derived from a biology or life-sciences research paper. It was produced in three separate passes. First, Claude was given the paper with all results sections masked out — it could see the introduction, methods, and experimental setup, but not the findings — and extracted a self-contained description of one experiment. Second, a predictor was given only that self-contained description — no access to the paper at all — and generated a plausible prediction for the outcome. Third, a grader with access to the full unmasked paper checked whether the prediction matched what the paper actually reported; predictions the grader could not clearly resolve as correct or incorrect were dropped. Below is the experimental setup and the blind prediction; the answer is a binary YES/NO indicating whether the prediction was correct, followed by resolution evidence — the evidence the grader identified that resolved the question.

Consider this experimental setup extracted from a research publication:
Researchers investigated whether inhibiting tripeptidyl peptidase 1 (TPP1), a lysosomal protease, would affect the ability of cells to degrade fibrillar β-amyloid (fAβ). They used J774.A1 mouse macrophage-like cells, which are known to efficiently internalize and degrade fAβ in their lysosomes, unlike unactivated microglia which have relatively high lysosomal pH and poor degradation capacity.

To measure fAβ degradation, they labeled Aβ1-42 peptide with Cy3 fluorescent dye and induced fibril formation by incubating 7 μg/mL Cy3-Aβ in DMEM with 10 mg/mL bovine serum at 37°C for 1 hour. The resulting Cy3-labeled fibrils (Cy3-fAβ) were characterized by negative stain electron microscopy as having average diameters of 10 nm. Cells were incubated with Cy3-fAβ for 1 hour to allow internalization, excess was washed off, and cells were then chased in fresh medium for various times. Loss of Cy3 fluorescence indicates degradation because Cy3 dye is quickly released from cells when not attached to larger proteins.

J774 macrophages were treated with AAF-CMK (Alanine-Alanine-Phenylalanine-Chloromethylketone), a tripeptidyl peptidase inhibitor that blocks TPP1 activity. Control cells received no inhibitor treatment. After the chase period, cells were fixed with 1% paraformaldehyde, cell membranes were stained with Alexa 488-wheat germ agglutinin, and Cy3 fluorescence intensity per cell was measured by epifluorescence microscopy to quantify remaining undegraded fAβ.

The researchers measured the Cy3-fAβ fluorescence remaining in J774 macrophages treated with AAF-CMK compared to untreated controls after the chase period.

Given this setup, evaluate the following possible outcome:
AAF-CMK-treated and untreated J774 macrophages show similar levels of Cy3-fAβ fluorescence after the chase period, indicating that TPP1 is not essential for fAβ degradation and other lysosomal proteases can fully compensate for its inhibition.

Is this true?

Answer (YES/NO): NO